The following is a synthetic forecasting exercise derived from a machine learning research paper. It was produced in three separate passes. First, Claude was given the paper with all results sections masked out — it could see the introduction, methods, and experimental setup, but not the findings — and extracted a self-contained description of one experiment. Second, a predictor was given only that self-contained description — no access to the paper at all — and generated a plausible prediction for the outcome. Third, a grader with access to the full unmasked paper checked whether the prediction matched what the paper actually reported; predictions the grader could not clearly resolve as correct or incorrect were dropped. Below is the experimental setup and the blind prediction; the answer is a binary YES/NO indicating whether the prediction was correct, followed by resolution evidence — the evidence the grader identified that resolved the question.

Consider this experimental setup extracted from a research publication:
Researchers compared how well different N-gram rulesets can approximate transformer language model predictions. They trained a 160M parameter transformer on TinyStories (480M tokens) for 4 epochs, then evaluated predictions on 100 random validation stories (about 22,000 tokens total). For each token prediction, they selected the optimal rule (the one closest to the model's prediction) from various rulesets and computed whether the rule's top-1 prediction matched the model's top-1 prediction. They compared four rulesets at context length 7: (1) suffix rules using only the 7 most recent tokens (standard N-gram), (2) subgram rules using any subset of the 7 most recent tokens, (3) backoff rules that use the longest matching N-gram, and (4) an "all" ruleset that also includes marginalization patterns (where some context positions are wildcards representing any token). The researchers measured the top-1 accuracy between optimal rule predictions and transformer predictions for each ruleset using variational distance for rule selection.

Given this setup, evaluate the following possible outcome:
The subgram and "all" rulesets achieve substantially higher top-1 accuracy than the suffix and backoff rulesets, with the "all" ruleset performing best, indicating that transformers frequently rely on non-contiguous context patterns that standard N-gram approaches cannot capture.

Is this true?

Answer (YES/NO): NO